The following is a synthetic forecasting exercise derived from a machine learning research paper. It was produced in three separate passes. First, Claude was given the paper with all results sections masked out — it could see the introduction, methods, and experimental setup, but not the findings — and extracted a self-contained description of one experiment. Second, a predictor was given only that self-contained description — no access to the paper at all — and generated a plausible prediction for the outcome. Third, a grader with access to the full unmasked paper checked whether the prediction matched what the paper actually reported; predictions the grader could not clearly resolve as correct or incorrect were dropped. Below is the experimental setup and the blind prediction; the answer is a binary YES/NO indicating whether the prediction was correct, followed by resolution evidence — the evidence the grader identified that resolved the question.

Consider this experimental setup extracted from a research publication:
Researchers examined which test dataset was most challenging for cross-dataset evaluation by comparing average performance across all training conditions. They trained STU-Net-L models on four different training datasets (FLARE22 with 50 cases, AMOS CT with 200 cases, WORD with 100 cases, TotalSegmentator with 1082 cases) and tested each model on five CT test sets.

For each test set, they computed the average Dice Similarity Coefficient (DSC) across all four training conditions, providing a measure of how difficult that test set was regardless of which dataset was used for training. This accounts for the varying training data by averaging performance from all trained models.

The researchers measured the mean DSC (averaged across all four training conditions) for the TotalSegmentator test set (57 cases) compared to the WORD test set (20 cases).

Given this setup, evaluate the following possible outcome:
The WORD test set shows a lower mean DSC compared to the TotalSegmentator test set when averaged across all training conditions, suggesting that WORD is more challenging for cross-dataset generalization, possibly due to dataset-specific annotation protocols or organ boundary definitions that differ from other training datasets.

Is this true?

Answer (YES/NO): NO